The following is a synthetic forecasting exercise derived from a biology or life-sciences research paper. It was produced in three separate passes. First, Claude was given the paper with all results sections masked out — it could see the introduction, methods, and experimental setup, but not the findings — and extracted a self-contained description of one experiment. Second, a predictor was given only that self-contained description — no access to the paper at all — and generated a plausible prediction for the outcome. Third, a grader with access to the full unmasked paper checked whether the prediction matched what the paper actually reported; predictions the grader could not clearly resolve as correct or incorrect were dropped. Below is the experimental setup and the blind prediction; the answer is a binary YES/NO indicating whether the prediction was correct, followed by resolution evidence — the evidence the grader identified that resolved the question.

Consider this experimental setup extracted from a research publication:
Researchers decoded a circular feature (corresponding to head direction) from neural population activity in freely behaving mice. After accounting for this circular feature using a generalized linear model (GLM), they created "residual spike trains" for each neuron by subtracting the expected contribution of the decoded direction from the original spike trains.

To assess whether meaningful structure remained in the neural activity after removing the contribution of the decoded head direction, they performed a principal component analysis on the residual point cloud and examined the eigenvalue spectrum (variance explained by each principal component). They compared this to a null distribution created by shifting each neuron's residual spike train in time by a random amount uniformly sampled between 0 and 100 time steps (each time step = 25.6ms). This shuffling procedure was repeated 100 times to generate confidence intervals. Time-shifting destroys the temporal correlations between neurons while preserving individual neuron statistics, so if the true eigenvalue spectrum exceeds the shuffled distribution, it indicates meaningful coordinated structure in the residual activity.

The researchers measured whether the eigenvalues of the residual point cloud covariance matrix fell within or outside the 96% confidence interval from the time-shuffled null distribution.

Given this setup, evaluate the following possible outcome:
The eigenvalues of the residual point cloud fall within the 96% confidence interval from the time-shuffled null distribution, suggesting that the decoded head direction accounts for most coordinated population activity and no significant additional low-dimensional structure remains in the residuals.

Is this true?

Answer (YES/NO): NO